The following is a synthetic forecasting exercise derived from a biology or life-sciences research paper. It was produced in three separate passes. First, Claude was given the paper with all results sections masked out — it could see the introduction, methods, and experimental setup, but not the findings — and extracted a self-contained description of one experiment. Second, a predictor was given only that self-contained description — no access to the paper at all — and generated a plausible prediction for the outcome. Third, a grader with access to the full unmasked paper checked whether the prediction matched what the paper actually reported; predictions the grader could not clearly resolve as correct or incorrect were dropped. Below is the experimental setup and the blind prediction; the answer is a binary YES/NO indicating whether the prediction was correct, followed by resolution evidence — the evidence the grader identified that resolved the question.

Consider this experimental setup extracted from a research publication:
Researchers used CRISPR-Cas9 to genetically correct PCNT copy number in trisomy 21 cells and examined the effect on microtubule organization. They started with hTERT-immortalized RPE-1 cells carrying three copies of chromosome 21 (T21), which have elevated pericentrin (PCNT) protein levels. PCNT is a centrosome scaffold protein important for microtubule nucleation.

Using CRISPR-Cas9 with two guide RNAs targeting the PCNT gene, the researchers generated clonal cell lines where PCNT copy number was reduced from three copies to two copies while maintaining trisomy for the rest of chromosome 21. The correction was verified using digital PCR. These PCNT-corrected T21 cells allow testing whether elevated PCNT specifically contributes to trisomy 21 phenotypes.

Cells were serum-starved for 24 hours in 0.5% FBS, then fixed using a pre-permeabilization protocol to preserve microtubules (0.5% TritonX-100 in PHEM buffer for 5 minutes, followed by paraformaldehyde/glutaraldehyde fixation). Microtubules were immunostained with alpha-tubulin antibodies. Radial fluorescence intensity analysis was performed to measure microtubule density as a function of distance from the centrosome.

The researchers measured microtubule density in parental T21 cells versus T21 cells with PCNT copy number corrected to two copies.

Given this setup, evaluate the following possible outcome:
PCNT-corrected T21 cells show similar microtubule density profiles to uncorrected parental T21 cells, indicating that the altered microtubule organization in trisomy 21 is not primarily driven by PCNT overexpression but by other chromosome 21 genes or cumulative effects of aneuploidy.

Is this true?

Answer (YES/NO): NO